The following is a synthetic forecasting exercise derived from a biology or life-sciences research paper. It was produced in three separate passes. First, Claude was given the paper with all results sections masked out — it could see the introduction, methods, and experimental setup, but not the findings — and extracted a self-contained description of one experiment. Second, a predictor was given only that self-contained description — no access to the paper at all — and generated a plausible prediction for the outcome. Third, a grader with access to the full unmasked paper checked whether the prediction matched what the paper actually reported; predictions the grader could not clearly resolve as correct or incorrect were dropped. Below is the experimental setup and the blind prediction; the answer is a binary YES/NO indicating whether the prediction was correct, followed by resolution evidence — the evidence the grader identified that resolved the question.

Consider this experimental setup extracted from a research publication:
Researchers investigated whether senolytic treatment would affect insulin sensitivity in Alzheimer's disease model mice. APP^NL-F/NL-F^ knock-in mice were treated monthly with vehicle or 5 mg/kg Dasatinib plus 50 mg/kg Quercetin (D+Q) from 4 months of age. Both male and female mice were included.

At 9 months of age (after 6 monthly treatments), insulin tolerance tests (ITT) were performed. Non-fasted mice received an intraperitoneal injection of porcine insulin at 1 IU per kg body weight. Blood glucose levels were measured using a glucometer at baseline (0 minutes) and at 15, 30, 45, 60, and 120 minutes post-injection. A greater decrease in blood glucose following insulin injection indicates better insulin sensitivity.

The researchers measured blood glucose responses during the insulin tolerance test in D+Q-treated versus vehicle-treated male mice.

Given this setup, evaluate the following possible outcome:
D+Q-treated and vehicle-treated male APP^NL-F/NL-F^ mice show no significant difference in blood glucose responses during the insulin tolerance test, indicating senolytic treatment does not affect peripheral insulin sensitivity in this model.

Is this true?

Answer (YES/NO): YES